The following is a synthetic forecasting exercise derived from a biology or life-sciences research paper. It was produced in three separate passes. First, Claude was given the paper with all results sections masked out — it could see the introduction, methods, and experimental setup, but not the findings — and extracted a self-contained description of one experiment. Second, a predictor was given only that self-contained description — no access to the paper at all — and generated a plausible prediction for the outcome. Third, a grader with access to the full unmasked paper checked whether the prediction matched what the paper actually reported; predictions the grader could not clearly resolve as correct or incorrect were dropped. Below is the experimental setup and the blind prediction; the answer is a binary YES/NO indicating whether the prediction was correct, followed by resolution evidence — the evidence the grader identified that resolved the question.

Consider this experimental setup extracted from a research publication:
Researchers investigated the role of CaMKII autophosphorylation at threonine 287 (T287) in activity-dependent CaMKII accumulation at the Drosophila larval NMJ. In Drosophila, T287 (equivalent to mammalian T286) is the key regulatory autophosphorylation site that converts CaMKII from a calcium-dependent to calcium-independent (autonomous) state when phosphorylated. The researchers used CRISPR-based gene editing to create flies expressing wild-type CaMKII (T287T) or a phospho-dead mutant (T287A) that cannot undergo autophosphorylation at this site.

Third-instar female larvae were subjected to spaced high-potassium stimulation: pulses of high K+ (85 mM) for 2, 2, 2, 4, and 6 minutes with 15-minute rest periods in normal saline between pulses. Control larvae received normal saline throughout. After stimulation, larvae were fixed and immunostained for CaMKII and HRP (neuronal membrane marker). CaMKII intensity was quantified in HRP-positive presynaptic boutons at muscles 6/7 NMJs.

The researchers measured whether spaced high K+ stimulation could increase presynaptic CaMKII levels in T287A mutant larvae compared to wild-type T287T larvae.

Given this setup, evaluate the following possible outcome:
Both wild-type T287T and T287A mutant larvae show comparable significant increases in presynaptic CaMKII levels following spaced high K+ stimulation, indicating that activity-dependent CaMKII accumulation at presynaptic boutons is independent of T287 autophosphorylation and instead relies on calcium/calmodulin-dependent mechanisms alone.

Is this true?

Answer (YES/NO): NO